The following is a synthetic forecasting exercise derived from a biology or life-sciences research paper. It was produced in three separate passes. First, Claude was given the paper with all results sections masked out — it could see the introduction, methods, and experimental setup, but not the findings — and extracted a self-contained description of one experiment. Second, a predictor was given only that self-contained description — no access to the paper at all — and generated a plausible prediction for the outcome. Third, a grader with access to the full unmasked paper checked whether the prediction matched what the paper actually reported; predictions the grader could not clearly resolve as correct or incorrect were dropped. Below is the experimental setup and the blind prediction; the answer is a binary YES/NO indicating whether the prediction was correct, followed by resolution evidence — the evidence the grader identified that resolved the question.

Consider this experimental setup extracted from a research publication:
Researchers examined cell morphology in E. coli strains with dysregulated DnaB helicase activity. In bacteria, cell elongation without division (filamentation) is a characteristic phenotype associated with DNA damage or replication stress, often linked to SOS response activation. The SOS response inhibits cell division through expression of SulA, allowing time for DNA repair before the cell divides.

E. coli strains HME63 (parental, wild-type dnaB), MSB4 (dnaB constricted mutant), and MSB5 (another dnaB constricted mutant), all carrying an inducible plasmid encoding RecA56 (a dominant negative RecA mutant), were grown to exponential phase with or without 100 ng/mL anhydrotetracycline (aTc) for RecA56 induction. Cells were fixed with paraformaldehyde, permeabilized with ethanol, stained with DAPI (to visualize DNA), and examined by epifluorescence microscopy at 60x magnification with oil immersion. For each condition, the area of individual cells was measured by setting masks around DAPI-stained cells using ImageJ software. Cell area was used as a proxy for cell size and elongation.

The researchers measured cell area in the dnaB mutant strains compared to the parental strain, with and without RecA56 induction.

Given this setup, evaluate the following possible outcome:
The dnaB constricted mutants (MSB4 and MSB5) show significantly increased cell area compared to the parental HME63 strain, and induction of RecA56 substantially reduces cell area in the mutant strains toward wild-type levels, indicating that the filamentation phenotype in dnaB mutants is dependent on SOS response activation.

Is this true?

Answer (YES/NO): YES